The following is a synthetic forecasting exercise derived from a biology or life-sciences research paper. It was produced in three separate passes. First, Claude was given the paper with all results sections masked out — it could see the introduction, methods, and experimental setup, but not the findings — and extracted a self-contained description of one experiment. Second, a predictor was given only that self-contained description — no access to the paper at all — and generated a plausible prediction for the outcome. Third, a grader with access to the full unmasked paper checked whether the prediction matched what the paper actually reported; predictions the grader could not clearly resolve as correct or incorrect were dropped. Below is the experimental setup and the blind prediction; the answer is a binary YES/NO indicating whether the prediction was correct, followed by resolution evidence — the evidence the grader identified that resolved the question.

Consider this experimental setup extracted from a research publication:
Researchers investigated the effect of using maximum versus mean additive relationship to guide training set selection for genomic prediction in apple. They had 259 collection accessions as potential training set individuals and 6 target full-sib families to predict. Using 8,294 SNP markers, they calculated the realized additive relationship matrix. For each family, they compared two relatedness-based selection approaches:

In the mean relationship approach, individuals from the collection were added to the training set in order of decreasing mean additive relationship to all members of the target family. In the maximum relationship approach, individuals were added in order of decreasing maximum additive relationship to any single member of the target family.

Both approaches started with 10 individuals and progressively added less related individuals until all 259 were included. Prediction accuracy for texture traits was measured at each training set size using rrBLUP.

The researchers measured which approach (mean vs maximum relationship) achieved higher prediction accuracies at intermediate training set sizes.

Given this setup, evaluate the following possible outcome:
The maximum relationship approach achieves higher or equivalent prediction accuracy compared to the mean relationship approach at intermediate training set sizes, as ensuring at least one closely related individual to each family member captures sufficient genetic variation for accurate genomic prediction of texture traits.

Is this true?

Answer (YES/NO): YES